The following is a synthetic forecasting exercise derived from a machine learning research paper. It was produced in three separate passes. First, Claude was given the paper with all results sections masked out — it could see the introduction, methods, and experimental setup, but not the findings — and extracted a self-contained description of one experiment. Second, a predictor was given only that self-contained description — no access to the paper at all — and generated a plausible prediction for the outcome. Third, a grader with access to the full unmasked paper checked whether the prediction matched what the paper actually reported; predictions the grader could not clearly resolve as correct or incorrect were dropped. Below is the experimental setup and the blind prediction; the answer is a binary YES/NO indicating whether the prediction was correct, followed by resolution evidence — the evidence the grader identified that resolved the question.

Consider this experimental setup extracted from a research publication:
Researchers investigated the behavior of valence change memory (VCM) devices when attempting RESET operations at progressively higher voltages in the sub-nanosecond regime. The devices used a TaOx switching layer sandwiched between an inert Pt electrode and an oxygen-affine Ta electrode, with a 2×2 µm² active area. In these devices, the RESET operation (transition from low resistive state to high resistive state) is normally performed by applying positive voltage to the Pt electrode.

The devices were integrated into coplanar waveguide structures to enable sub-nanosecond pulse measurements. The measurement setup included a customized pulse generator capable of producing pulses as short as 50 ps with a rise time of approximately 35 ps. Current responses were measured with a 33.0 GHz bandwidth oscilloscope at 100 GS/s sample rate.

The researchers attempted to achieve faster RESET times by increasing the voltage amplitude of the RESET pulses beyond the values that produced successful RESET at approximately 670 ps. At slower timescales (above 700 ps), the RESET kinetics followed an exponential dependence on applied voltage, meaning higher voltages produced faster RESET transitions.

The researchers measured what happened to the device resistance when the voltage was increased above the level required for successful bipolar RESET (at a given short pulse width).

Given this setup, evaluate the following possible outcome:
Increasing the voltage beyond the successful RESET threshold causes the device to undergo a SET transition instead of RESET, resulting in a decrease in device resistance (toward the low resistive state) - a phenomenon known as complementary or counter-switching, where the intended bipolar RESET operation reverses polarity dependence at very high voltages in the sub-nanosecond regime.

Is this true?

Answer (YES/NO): NO